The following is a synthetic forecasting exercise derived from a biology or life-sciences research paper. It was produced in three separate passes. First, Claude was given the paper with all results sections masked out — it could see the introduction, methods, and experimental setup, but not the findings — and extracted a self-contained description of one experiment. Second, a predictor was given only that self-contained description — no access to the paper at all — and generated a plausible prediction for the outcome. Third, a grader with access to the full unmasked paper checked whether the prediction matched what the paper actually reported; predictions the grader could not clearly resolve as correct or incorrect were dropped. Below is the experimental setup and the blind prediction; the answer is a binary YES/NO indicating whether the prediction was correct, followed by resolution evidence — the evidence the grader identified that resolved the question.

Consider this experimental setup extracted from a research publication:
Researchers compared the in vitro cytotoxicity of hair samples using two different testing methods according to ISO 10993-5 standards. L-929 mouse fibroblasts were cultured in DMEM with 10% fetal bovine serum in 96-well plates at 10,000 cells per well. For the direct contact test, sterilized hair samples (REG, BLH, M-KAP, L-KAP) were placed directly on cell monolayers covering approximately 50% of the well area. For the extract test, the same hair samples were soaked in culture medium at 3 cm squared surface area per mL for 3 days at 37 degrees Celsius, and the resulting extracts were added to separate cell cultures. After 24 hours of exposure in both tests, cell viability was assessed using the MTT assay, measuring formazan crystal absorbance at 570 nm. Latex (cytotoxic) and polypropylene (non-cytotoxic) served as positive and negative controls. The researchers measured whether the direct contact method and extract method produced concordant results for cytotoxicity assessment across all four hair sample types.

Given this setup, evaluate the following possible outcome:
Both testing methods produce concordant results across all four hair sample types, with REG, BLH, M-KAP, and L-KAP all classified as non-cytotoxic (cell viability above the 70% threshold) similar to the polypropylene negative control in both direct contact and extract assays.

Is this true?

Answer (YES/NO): NO